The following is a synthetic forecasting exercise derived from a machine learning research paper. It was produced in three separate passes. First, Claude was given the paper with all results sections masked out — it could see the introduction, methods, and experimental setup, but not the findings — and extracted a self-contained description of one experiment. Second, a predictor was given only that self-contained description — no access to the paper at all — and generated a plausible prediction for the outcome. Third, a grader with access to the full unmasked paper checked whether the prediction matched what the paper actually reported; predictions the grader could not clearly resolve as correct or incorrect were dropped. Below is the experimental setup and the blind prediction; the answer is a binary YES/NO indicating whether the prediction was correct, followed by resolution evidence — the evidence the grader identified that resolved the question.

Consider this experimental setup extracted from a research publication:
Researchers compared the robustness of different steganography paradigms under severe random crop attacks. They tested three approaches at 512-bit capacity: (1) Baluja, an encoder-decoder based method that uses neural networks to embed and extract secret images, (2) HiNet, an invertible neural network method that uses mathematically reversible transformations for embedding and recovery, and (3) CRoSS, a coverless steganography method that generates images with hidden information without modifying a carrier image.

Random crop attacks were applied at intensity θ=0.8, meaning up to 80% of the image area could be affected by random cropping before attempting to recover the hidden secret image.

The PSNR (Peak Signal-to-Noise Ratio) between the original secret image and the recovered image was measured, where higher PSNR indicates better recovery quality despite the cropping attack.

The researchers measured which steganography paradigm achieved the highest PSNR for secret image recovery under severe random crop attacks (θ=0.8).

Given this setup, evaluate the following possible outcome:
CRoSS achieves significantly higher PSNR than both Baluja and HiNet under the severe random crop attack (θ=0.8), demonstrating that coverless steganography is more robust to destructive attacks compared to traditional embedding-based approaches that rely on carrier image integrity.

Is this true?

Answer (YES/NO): NO